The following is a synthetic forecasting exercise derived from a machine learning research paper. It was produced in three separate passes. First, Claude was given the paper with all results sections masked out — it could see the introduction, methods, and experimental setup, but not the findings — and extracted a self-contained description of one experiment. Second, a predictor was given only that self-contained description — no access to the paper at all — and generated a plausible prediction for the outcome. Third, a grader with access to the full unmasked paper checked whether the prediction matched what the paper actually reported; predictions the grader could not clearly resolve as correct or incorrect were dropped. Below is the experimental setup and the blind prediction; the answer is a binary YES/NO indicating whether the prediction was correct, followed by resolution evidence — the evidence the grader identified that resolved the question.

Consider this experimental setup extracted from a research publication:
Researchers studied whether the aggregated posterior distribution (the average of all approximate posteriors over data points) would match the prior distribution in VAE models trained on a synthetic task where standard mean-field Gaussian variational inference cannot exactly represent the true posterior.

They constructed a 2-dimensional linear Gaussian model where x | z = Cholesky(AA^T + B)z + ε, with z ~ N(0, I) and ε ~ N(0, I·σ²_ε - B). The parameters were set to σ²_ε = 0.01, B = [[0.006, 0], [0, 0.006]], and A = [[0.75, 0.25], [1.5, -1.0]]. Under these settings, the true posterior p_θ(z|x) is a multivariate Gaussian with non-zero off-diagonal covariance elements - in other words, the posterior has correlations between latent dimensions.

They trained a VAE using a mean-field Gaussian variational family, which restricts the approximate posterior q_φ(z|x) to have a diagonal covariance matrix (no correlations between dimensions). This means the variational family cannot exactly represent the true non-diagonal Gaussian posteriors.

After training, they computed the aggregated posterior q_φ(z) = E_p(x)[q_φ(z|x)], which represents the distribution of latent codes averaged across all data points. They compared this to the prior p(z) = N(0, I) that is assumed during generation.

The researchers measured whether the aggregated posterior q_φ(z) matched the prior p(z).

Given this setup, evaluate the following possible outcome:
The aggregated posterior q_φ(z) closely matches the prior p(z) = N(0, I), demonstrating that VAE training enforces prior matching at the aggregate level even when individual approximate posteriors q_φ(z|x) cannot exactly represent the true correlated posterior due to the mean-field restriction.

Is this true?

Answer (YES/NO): NO